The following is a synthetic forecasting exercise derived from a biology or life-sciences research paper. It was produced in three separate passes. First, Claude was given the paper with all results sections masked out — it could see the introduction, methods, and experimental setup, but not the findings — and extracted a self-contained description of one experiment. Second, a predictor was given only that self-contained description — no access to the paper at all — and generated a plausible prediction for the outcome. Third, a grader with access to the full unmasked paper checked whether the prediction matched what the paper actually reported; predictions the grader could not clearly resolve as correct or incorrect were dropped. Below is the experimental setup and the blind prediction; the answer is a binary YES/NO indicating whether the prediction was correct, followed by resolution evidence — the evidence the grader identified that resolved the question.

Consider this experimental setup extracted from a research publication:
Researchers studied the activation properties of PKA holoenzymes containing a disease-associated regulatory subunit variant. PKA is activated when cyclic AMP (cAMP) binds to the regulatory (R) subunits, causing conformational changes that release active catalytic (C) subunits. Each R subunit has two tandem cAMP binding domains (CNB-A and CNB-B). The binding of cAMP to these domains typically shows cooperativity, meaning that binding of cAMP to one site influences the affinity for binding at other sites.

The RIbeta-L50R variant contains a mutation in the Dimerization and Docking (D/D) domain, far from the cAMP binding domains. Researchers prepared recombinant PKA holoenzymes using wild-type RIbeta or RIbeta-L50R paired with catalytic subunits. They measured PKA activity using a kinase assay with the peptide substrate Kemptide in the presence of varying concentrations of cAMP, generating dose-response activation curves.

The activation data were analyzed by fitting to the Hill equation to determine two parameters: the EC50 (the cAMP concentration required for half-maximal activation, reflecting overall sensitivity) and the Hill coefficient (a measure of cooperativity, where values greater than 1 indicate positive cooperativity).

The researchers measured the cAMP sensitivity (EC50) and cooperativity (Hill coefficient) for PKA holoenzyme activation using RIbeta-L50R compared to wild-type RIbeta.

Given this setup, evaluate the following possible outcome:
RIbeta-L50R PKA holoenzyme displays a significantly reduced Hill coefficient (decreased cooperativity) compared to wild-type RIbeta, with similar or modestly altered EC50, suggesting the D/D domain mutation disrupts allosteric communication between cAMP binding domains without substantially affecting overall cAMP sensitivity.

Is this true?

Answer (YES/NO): YES